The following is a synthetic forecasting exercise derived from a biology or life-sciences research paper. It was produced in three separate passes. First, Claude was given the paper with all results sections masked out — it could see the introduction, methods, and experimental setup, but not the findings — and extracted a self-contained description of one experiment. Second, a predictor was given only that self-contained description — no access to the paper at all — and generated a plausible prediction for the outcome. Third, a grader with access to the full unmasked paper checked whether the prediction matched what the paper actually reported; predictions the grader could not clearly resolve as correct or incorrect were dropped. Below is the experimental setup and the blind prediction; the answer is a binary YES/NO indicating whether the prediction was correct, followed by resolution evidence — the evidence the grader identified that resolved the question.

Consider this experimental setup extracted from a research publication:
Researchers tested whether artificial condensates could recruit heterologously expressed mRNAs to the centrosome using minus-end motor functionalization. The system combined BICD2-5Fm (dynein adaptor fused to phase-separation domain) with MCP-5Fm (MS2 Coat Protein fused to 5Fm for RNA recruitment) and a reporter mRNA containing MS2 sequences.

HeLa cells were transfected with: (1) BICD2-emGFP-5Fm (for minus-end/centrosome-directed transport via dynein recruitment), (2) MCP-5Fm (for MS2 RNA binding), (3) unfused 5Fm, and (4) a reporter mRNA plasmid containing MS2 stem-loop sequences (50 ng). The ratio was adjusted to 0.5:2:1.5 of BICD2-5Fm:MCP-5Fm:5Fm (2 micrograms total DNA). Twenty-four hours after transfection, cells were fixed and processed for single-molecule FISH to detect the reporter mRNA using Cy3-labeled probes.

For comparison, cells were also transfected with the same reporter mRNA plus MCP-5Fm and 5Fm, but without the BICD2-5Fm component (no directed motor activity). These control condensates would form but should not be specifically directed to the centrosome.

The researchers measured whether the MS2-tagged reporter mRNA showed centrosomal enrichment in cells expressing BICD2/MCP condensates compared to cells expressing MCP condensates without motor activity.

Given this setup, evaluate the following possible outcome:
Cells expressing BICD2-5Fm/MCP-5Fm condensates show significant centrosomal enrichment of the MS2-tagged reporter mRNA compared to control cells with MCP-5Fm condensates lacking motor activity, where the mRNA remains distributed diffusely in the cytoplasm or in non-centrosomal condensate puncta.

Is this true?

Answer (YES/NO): YES